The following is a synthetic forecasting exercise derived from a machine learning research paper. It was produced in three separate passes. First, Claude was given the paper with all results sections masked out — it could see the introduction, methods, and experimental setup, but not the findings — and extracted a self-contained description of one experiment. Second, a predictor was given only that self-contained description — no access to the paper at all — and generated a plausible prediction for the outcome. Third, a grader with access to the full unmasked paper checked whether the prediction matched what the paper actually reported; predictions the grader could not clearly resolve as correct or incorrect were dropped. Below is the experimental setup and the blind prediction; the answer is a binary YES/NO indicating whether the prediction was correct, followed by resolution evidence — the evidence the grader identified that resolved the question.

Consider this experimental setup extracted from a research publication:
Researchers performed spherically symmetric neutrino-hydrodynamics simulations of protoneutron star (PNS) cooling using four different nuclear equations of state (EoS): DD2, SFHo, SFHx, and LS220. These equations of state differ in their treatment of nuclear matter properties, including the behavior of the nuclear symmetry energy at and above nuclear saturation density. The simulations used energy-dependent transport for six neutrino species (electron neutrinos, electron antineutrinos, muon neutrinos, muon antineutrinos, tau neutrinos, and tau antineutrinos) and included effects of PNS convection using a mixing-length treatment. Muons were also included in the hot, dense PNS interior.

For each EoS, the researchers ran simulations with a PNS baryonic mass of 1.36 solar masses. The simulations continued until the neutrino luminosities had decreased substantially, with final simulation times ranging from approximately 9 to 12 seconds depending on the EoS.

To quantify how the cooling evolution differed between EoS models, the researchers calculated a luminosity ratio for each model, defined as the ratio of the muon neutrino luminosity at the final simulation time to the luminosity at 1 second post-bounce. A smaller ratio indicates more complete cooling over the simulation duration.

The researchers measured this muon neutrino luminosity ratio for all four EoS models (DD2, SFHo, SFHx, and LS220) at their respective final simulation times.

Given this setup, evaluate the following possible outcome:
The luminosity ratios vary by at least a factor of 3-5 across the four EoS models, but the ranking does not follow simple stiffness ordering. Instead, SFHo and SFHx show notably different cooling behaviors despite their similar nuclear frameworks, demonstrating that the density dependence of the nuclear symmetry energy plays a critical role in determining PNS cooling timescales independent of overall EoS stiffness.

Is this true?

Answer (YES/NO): YES